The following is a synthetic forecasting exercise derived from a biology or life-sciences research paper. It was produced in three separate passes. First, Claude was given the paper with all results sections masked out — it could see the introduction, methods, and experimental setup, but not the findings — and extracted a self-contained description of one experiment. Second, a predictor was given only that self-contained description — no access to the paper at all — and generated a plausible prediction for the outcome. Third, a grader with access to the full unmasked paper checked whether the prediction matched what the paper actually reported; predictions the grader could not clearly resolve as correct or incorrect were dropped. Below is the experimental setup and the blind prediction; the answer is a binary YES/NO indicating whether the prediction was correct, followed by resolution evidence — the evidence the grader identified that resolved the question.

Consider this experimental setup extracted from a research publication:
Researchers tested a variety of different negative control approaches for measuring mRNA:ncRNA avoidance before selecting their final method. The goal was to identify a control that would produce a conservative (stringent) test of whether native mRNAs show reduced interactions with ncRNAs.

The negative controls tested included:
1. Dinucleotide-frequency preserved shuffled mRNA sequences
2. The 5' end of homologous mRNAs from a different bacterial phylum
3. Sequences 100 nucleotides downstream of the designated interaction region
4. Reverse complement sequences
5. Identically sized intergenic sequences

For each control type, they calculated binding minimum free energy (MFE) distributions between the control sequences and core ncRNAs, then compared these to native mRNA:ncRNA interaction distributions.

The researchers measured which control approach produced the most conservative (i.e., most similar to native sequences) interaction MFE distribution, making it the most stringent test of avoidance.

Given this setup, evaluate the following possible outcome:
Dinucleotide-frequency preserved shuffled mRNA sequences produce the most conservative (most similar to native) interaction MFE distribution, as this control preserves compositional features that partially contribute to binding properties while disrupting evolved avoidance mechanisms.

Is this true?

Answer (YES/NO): YES